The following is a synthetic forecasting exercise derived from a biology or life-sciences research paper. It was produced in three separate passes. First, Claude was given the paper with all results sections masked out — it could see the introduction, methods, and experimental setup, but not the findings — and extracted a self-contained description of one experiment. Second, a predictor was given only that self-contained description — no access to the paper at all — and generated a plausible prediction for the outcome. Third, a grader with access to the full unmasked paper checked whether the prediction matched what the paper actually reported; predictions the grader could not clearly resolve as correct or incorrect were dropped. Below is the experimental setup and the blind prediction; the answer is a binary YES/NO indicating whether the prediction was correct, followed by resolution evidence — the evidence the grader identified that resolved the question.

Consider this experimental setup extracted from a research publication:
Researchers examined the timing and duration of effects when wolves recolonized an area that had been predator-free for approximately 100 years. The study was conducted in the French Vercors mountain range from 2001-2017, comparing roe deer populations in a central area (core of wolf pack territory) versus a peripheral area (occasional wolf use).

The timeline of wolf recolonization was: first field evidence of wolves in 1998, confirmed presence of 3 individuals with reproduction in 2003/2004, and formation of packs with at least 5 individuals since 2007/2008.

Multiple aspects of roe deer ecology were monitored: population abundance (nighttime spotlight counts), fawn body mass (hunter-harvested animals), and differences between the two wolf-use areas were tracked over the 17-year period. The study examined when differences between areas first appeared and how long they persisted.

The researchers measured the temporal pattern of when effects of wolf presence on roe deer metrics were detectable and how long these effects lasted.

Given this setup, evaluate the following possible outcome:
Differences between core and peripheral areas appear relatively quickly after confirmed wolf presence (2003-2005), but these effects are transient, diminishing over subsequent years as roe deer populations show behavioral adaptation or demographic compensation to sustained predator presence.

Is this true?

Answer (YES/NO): YES